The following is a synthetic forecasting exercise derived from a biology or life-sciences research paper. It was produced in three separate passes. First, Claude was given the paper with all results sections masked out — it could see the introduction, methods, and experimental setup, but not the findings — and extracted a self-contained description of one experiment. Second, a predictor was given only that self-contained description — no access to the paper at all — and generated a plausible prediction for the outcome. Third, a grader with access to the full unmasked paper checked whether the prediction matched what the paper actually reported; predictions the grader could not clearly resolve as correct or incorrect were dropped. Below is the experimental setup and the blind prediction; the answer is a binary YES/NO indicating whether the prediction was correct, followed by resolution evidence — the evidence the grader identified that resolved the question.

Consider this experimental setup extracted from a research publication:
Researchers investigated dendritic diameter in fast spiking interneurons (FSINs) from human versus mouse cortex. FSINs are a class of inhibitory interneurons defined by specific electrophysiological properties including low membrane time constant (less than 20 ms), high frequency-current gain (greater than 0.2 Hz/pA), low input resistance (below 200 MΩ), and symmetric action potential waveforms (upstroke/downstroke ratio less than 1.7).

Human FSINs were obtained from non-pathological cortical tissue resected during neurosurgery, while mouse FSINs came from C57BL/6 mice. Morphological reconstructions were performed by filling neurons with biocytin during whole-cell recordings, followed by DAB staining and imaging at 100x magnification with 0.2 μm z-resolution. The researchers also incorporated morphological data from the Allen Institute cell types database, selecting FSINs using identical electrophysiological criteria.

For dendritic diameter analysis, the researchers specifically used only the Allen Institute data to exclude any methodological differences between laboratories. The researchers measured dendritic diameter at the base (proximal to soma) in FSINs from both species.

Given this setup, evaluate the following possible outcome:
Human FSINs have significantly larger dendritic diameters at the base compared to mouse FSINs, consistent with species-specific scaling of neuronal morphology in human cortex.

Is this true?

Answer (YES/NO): YES